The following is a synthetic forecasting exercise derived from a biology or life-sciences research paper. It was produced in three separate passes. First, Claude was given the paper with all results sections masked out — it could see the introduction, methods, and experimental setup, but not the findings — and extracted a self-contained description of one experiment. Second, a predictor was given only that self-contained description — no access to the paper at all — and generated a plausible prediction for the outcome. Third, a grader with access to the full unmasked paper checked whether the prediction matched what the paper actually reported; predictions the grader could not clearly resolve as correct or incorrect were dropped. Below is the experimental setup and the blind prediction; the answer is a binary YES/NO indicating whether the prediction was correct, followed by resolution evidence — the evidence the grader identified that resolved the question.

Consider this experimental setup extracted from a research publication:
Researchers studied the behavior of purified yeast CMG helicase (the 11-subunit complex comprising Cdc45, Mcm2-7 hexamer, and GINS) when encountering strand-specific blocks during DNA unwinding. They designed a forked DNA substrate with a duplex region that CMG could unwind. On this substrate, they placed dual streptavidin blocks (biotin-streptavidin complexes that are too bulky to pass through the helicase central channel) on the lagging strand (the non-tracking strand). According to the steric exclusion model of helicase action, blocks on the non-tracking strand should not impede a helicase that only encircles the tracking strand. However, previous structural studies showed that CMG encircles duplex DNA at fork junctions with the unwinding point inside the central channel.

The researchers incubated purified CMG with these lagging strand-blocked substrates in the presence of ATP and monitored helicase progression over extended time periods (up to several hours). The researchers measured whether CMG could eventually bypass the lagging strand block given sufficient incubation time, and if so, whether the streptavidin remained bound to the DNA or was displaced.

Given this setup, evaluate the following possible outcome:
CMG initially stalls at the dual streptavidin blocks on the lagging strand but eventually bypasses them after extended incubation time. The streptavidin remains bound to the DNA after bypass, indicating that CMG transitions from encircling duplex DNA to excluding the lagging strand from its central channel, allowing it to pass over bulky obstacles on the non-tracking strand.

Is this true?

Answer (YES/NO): YES